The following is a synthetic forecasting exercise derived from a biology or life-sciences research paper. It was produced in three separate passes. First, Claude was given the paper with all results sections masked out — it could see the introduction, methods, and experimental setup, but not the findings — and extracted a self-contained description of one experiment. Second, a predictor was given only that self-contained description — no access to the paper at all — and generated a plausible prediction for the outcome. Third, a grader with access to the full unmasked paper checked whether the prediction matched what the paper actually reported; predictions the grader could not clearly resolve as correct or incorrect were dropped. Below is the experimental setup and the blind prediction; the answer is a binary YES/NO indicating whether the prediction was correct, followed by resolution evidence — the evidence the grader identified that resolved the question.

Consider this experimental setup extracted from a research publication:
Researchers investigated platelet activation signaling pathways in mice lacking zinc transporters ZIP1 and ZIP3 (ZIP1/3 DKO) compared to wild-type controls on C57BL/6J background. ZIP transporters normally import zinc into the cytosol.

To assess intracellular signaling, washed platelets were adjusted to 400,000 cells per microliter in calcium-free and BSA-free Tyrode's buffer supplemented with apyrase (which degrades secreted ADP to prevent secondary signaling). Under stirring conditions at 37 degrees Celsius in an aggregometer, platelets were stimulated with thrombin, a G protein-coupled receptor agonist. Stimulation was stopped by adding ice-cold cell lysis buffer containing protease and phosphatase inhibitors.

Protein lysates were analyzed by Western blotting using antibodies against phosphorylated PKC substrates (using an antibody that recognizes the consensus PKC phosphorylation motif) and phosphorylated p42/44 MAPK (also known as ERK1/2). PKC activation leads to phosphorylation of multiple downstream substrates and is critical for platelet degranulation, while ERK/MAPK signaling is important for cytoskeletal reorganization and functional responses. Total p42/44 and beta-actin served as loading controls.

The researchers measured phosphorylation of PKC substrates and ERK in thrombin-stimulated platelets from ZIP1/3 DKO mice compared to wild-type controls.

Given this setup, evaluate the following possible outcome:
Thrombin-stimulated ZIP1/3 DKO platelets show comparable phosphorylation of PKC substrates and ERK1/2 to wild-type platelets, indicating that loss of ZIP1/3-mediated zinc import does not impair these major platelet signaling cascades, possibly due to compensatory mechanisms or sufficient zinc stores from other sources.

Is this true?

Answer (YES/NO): NO